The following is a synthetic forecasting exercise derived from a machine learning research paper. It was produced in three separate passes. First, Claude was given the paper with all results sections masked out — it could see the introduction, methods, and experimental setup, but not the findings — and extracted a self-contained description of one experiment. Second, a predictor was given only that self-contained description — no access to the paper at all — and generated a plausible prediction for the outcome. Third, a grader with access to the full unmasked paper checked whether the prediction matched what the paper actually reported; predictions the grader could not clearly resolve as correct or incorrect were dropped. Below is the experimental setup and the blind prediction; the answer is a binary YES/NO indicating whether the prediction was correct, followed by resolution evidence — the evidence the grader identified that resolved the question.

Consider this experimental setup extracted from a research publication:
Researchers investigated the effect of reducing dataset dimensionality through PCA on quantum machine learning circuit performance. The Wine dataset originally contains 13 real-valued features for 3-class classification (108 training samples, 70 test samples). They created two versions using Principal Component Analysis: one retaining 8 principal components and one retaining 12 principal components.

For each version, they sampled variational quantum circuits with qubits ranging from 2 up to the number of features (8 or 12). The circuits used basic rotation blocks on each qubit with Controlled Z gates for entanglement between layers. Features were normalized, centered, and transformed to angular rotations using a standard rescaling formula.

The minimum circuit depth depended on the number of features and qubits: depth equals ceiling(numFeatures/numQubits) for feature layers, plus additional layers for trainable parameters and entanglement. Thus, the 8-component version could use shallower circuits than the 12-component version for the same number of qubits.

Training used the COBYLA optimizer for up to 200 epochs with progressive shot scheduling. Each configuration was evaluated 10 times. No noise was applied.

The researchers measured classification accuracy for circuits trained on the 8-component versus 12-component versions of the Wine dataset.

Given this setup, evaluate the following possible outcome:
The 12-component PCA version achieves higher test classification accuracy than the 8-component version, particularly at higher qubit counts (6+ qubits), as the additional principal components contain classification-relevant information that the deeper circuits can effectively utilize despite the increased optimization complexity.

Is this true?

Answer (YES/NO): NO